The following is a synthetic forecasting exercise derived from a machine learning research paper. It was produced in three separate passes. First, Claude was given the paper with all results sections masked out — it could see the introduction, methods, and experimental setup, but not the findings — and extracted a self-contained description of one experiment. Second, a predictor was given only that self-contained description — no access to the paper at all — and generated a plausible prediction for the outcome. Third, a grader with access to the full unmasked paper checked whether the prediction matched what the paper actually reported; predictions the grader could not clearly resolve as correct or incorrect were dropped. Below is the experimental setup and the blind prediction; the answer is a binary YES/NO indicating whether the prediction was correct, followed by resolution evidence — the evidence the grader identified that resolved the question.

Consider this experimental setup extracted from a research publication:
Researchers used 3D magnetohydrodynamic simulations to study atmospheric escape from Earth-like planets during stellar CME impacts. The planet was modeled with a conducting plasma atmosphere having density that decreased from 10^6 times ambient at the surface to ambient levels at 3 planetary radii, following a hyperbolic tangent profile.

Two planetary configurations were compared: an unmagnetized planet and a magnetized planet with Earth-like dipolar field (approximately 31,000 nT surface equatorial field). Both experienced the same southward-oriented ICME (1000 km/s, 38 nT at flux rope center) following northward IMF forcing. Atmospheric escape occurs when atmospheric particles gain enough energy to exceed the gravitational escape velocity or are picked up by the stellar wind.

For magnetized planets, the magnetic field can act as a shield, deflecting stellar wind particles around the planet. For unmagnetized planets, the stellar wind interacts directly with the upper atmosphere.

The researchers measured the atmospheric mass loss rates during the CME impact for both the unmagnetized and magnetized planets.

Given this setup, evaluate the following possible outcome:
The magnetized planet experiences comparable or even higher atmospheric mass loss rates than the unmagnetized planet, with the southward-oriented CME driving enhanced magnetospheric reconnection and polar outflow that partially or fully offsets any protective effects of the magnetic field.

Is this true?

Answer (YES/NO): YES